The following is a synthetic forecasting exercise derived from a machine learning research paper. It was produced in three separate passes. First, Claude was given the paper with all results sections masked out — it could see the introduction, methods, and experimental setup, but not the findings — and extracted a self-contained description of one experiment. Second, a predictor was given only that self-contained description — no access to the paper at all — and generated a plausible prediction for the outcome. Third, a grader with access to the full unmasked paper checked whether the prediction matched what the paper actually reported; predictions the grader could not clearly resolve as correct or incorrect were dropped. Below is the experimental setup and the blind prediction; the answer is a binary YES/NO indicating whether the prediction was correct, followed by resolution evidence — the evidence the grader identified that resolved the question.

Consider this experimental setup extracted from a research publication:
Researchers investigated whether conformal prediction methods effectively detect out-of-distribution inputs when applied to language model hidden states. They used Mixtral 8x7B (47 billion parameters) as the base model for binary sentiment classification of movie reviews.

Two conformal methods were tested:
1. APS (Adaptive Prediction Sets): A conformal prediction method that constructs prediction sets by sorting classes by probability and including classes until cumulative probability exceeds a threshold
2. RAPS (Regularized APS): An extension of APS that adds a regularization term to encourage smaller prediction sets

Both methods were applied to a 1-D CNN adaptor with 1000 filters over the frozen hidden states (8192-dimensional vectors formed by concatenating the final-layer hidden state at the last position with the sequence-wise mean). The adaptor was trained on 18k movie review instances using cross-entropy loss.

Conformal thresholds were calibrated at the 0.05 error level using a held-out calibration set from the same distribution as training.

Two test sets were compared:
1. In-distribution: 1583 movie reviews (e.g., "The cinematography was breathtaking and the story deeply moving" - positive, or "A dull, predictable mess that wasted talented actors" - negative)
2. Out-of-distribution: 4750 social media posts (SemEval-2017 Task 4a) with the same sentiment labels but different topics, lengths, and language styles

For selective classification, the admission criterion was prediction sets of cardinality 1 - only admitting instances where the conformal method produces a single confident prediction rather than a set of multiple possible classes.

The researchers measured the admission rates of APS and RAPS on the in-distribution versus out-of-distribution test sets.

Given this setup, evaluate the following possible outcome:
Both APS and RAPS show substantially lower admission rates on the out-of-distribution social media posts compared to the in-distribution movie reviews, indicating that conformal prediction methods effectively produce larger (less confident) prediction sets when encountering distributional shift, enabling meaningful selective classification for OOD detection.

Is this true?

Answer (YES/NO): NO